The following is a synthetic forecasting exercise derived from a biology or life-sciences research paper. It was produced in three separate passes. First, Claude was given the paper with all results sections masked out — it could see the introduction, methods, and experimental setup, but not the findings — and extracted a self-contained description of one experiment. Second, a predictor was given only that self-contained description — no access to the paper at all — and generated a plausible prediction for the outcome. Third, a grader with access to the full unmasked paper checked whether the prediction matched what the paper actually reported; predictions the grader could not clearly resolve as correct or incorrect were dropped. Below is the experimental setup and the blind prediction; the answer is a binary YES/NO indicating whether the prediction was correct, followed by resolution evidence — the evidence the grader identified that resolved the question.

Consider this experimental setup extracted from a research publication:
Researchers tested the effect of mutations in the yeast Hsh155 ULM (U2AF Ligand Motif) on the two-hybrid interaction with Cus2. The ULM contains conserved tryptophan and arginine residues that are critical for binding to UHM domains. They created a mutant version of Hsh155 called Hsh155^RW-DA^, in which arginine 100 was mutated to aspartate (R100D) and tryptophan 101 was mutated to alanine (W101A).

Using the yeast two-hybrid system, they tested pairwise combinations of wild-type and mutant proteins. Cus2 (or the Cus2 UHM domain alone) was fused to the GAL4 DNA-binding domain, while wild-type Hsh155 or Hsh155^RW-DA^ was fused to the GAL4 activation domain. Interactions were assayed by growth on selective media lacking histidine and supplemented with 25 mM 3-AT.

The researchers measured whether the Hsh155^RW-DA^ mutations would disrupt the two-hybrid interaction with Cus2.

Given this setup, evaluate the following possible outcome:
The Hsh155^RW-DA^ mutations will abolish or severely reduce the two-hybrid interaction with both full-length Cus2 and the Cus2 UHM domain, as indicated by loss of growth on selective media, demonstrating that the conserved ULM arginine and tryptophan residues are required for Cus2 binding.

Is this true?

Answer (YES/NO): YES